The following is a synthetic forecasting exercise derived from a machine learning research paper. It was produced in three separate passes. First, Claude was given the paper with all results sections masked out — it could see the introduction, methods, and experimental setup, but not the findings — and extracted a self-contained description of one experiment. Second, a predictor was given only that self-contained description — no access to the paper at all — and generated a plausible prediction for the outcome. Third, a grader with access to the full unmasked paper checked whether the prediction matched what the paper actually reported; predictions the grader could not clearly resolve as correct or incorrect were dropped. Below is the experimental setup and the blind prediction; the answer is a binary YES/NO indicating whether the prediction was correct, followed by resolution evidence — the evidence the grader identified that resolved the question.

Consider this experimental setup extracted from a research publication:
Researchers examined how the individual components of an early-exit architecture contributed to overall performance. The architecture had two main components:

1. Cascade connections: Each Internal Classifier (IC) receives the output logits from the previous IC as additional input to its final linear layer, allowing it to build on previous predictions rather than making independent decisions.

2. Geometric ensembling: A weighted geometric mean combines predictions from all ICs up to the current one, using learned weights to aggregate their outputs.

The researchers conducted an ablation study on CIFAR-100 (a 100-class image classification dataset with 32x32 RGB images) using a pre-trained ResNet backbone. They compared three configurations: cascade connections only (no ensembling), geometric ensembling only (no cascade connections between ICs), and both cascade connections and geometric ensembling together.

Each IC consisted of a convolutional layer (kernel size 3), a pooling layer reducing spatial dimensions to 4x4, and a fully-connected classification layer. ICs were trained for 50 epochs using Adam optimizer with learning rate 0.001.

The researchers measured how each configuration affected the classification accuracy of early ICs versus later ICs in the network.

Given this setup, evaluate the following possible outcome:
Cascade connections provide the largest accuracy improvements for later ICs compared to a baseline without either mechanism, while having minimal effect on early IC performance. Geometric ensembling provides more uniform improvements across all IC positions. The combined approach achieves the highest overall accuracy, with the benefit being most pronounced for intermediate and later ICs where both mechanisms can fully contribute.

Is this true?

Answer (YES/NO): NO